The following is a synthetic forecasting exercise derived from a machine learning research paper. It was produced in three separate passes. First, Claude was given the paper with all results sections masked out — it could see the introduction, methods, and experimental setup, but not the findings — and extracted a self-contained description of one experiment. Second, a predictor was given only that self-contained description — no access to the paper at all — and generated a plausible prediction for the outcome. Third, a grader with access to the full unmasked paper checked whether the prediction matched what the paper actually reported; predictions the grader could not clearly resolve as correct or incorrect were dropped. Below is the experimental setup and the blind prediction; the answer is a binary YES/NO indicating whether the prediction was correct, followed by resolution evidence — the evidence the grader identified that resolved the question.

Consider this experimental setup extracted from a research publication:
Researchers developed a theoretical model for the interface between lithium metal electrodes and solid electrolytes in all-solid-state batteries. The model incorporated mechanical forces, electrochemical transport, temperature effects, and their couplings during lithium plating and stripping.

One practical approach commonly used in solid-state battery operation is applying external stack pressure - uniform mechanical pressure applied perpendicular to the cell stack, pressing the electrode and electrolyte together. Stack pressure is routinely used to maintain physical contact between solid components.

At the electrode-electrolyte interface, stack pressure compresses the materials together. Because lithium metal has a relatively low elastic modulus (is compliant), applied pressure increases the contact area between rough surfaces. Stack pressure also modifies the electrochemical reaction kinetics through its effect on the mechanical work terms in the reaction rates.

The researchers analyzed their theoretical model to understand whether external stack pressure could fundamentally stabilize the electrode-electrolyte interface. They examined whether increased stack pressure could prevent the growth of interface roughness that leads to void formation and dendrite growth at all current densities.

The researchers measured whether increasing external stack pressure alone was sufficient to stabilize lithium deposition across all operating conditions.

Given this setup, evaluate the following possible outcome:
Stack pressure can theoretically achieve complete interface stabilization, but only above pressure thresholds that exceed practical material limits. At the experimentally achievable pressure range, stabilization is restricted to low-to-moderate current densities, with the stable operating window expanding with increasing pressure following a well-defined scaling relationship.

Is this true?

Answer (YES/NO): NO